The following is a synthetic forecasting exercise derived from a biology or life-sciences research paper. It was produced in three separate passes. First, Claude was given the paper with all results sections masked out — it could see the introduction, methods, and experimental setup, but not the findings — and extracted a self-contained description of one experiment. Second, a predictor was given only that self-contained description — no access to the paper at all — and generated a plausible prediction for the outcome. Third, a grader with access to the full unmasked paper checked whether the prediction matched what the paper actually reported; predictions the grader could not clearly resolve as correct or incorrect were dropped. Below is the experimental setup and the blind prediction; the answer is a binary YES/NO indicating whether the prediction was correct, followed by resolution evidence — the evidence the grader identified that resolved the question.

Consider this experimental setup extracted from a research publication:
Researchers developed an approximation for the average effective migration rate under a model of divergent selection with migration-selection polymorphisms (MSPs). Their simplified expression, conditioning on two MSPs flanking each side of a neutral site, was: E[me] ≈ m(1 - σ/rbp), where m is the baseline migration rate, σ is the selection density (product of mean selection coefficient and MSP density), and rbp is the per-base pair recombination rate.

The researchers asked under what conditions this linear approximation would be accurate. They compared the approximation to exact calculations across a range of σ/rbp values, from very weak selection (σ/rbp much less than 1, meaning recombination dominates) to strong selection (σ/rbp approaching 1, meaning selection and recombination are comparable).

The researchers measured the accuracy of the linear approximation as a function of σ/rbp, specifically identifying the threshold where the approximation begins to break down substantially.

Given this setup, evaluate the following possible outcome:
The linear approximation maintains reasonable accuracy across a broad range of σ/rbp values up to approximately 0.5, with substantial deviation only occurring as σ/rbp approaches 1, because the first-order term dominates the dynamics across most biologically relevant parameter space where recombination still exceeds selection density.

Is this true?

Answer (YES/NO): NO